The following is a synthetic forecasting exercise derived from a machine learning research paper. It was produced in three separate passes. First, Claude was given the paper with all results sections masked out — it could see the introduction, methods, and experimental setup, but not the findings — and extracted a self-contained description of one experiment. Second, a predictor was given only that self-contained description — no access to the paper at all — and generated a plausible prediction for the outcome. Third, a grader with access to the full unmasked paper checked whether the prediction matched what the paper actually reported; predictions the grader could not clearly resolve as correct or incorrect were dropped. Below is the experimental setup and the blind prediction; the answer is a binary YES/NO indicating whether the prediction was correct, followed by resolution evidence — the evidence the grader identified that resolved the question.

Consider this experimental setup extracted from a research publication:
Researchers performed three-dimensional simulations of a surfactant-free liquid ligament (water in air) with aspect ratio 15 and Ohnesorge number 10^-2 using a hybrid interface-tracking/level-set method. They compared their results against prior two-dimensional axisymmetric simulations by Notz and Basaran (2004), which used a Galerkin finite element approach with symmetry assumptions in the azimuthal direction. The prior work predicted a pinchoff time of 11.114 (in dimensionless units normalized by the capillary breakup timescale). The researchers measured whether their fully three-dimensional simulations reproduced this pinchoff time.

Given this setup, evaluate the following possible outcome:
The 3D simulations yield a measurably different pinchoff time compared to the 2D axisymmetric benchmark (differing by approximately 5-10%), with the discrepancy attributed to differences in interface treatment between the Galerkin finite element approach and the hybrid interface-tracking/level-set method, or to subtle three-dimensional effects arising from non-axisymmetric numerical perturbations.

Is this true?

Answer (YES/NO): NO